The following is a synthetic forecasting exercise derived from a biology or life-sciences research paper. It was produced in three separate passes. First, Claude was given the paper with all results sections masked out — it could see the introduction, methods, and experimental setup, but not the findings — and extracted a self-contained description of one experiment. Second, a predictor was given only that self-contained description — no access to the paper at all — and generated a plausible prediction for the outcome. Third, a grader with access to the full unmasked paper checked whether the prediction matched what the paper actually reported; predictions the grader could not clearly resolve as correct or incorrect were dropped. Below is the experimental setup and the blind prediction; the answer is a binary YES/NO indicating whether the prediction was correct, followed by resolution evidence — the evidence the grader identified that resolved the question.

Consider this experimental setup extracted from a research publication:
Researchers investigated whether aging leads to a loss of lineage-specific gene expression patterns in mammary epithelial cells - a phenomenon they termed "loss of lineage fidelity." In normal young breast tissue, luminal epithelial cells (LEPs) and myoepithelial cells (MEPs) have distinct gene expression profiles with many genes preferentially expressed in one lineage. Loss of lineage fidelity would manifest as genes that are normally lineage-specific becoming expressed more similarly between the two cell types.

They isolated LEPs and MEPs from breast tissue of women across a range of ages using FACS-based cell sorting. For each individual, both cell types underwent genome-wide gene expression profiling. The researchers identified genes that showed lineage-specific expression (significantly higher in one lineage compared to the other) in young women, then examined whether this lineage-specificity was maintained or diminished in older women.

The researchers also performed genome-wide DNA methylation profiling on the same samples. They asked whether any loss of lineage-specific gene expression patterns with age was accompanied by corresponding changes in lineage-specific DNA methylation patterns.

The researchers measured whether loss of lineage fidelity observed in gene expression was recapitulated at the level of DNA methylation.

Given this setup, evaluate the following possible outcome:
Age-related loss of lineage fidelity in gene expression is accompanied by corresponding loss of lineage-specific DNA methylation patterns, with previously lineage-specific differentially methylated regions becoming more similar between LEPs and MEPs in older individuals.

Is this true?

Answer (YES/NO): YES